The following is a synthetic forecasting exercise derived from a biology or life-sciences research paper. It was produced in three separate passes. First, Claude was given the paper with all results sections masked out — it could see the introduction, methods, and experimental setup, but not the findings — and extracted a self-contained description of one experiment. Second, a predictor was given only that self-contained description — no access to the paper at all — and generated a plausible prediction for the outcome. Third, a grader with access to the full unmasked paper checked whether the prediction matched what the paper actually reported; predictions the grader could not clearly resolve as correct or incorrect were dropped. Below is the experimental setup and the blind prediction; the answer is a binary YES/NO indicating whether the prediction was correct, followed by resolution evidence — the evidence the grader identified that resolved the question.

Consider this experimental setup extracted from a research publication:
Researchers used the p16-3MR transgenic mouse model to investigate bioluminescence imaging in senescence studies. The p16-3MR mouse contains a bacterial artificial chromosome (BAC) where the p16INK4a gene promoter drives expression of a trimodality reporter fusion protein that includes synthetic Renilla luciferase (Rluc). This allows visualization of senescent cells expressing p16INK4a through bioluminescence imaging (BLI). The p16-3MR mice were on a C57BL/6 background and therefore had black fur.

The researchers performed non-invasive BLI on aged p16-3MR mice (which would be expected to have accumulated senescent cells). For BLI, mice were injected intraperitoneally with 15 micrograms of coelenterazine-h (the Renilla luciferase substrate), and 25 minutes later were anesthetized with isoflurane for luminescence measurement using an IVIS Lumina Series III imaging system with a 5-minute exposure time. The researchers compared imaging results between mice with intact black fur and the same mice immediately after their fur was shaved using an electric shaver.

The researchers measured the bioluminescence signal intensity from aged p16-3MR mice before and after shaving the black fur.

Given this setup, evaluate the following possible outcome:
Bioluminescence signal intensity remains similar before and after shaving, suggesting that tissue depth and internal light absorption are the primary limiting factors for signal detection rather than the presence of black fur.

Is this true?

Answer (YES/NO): NO